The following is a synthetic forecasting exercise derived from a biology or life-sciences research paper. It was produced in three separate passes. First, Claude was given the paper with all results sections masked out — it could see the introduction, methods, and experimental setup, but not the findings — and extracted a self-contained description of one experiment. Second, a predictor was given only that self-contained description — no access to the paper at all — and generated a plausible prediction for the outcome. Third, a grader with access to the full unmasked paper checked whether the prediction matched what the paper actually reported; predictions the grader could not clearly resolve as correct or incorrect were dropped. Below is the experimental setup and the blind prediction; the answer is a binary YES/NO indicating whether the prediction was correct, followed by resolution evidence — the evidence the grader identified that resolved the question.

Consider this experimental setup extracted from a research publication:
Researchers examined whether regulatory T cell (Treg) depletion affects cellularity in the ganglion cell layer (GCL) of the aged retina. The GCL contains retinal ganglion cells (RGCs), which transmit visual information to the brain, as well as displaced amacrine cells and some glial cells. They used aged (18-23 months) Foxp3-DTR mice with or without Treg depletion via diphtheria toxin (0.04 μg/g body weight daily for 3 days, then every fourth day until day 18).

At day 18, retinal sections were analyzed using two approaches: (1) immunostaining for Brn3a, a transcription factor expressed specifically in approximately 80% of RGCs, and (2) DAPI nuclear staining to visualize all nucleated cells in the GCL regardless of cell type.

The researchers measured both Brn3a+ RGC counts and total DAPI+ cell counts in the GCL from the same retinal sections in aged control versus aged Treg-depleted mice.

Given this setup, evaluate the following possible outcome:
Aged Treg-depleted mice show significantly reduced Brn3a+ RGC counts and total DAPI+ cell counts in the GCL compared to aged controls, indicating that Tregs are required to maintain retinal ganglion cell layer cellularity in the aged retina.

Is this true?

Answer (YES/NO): NO